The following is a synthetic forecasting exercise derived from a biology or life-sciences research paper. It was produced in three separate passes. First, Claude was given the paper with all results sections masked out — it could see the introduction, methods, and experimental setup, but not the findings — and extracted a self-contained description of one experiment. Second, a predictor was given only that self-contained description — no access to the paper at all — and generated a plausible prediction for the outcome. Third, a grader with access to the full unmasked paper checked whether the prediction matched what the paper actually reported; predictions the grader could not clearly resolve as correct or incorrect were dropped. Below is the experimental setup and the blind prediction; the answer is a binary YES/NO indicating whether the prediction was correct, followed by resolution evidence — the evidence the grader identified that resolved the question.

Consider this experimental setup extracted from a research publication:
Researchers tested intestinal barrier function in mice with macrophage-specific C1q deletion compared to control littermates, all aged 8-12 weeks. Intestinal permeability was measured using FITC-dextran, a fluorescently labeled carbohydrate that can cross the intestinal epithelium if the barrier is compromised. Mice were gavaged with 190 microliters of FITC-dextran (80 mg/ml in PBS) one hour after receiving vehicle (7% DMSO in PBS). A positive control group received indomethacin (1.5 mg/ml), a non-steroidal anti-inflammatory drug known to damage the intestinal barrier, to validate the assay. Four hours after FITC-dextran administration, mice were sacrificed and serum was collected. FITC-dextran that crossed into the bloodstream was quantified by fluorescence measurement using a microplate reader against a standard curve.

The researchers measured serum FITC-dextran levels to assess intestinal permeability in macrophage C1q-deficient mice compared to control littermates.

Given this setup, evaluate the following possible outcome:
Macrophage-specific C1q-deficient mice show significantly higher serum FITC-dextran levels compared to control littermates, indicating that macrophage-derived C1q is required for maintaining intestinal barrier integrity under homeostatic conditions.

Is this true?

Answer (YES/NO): NO